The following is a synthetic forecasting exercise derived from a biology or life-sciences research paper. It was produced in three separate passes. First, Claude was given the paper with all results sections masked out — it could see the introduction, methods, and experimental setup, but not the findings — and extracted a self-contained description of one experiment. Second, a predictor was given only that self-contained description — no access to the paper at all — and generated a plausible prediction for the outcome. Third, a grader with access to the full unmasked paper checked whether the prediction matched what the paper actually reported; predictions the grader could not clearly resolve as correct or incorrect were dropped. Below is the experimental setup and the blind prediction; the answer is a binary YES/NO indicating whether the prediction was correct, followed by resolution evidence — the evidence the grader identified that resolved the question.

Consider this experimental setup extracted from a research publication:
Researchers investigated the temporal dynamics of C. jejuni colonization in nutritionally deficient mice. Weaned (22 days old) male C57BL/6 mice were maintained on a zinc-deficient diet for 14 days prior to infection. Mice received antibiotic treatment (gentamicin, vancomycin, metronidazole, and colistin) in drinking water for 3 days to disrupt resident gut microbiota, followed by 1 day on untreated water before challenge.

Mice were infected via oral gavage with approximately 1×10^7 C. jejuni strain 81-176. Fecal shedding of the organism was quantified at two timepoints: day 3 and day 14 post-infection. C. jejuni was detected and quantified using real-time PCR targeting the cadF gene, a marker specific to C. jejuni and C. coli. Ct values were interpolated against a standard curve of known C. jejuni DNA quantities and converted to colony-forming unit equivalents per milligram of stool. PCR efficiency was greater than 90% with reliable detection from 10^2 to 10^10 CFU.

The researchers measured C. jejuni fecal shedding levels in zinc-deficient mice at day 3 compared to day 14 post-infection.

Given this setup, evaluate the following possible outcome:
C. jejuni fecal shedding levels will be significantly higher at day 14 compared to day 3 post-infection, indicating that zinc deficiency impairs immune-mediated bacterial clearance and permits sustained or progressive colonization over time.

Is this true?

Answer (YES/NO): YES